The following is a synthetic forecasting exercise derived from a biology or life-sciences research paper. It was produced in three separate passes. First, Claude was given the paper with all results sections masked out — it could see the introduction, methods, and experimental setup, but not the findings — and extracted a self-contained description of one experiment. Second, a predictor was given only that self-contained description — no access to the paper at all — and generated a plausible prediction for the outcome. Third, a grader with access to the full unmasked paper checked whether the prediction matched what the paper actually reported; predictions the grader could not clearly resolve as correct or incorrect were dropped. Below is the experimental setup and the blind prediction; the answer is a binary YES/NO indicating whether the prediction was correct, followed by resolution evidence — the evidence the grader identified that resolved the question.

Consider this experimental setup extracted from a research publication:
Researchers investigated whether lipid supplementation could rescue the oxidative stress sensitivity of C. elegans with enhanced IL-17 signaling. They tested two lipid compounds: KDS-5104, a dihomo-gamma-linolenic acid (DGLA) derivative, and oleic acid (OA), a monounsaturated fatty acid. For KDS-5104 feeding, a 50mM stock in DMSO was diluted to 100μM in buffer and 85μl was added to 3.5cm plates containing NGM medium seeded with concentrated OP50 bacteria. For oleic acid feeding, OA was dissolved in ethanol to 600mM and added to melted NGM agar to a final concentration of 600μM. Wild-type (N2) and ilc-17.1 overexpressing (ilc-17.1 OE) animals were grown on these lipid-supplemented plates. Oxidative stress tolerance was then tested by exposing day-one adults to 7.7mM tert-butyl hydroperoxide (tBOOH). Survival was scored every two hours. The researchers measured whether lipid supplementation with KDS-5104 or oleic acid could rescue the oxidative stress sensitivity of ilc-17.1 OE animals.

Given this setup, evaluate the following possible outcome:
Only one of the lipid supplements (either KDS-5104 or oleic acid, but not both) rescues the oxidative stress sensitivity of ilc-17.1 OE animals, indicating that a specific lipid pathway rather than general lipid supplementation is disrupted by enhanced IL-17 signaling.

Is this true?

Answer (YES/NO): NO